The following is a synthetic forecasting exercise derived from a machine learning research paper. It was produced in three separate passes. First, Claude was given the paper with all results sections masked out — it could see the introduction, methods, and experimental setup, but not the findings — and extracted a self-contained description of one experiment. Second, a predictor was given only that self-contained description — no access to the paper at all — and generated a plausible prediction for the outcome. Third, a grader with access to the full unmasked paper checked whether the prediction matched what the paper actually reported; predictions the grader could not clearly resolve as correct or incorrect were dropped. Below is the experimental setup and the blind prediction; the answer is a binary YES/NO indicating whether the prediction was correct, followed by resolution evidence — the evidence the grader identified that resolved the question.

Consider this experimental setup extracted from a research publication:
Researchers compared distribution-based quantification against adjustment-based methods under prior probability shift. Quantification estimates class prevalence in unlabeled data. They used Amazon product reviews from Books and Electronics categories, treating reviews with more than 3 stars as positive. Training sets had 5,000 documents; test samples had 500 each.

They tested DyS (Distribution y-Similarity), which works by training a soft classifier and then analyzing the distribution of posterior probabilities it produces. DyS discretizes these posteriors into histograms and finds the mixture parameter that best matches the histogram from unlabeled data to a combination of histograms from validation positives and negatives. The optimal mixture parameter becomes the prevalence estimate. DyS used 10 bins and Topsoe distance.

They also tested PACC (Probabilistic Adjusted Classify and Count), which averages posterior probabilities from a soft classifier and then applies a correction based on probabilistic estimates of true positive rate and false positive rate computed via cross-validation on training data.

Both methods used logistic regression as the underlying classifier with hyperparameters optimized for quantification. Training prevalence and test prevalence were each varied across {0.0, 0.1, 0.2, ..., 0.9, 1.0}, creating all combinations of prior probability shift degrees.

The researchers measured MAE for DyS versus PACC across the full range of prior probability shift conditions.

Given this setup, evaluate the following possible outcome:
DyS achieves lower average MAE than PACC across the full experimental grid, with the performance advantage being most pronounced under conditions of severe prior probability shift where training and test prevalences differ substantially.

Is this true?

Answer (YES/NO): NO